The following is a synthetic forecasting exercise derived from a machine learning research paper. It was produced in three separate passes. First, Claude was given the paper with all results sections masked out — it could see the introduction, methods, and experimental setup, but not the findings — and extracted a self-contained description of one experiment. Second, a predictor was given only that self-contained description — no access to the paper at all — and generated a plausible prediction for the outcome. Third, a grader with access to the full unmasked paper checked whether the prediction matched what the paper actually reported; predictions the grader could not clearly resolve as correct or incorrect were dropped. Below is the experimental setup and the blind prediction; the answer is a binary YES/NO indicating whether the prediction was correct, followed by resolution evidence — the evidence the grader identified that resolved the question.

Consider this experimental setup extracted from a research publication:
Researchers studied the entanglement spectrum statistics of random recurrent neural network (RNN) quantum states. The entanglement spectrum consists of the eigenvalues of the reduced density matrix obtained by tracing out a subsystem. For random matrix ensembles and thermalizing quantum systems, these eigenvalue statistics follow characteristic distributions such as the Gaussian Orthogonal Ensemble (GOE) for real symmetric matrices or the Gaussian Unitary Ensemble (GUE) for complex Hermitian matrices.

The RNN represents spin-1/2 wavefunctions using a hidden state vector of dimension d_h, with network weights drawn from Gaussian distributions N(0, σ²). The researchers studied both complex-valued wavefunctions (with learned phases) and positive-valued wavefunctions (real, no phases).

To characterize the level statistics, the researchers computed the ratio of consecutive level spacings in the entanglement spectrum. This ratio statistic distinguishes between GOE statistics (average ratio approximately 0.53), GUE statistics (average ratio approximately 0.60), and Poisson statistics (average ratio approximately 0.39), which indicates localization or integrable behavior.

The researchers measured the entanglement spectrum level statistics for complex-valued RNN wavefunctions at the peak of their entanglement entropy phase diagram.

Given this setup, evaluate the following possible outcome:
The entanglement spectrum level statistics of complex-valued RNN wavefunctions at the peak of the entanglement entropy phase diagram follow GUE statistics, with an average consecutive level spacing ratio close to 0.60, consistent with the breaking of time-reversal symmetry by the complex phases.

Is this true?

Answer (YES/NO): YES